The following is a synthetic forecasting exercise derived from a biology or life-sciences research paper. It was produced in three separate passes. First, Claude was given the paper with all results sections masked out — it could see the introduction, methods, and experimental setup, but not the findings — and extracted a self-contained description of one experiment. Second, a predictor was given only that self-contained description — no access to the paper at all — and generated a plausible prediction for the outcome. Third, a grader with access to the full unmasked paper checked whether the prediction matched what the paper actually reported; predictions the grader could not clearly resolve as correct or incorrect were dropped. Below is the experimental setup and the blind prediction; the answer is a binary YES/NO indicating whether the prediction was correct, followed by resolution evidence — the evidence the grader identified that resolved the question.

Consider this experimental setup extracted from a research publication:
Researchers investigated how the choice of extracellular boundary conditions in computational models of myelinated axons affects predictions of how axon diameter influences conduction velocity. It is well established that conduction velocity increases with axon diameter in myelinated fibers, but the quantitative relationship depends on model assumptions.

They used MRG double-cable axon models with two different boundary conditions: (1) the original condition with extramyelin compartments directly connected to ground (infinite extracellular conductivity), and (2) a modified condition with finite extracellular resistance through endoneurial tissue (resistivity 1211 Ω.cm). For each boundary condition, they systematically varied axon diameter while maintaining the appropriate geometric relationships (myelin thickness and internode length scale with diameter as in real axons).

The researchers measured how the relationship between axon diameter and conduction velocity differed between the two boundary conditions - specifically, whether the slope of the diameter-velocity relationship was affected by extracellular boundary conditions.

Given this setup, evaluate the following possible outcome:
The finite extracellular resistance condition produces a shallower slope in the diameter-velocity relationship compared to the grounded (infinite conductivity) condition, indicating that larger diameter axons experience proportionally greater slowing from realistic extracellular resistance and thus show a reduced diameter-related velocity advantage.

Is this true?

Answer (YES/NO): NO